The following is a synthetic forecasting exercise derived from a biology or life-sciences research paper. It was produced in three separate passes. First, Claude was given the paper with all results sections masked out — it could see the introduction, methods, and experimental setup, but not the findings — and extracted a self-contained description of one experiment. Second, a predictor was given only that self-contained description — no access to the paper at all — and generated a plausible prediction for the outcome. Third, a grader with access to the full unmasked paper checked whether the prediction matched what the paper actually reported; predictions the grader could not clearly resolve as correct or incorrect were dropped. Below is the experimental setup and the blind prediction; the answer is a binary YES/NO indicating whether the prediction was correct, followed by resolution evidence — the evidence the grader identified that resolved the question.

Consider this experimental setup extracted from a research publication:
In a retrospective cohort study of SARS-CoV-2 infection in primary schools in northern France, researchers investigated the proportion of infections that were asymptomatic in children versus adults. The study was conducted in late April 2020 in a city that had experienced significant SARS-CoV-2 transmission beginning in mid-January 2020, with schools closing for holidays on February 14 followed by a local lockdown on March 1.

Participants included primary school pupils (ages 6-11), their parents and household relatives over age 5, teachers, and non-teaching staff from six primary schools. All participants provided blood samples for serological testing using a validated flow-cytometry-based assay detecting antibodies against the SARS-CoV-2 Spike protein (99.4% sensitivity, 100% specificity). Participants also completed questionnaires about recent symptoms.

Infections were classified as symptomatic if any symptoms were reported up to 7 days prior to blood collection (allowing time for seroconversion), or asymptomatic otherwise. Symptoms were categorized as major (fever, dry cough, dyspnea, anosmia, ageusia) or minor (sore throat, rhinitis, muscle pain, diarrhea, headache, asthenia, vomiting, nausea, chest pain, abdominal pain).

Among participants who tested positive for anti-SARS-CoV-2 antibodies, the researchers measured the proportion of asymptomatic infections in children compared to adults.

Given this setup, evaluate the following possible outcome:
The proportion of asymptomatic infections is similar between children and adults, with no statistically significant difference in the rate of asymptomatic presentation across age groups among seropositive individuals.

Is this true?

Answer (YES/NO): NO